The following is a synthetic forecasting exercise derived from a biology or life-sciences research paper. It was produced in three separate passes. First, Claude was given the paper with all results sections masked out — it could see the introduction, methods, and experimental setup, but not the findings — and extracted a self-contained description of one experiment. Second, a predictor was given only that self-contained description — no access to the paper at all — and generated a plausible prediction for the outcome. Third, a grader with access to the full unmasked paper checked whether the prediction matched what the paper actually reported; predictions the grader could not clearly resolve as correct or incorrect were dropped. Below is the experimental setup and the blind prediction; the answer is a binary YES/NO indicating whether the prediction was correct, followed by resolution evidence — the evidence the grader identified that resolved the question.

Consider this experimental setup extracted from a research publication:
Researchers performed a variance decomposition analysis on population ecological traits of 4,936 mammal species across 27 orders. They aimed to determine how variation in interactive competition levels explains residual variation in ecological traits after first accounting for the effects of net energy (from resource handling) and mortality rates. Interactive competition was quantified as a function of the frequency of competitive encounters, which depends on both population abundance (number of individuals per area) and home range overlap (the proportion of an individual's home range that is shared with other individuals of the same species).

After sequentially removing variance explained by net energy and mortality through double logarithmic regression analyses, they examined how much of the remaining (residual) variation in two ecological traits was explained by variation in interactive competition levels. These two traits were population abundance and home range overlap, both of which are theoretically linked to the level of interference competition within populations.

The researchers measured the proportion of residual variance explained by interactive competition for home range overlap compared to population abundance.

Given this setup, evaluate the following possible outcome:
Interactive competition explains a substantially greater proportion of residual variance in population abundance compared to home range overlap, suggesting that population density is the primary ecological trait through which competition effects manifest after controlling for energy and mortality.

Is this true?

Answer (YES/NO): NO